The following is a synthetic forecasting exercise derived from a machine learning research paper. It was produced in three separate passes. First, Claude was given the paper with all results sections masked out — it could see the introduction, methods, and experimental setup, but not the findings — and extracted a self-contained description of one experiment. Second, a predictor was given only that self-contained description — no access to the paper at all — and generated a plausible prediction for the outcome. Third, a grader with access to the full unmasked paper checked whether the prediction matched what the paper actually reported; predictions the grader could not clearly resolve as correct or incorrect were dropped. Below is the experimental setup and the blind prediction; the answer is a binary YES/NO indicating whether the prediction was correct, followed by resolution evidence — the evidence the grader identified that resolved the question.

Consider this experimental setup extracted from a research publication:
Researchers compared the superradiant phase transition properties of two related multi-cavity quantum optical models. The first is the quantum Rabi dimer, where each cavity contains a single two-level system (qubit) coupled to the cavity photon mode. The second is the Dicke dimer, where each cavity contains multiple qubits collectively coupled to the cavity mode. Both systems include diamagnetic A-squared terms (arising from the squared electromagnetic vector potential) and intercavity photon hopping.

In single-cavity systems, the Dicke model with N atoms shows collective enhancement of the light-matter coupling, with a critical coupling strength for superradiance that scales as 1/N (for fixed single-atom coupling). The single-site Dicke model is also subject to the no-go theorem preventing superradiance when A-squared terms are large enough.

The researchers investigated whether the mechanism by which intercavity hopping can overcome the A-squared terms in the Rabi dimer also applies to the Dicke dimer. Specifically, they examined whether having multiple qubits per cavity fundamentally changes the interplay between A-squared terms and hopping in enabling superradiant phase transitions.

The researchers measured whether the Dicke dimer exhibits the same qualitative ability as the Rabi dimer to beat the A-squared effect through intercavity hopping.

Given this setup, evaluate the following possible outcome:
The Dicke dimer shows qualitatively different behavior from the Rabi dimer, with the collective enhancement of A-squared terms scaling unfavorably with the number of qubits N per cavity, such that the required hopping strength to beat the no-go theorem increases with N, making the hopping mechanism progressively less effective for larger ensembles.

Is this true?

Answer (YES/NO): NO